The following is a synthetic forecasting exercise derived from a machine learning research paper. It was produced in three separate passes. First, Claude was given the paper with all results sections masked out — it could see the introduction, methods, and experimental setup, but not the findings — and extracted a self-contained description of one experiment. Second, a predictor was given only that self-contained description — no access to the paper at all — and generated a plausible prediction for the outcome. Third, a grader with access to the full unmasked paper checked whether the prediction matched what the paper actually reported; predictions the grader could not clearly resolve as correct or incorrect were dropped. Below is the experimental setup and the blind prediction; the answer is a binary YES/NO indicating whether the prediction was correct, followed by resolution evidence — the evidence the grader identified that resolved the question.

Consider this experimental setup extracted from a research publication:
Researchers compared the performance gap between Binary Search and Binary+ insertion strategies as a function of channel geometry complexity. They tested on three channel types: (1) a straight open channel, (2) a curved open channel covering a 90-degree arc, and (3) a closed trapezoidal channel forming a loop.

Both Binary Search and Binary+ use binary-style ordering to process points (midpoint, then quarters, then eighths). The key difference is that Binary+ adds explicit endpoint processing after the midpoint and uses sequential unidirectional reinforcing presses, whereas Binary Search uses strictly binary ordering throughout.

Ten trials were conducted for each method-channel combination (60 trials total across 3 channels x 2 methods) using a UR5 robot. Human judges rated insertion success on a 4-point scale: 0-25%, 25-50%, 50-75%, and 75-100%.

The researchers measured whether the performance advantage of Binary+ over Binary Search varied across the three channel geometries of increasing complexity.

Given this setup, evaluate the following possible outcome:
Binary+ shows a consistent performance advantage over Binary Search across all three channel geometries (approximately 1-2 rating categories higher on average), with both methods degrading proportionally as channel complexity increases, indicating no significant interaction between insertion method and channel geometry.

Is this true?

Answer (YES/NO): NO